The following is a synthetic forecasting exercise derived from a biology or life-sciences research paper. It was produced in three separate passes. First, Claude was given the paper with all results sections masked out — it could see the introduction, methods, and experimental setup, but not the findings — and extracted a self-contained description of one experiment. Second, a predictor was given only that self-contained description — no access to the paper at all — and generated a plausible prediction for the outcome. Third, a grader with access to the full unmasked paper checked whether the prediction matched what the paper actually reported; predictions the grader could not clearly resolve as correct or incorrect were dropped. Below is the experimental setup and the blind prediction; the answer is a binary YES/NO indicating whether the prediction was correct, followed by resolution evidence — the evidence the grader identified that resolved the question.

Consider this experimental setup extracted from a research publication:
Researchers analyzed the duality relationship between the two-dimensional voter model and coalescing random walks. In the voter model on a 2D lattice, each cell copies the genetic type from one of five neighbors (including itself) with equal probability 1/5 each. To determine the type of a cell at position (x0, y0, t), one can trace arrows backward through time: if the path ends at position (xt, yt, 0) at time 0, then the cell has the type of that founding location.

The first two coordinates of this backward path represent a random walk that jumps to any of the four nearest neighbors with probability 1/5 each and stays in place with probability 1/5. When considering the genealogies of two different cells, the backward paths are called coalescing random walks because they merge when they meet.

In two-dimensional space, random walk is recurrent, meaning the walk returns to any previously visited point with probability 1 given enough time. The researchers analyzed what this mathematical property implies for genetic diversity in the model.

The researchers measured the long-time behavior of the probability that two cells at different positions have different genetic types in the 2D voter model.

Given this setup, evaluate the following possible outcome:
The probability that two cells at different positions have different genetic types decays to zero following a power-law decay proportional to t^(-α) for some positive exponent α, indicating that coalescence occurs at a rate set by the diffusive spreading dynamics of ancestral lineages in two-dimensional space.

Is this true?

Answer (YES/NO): NO